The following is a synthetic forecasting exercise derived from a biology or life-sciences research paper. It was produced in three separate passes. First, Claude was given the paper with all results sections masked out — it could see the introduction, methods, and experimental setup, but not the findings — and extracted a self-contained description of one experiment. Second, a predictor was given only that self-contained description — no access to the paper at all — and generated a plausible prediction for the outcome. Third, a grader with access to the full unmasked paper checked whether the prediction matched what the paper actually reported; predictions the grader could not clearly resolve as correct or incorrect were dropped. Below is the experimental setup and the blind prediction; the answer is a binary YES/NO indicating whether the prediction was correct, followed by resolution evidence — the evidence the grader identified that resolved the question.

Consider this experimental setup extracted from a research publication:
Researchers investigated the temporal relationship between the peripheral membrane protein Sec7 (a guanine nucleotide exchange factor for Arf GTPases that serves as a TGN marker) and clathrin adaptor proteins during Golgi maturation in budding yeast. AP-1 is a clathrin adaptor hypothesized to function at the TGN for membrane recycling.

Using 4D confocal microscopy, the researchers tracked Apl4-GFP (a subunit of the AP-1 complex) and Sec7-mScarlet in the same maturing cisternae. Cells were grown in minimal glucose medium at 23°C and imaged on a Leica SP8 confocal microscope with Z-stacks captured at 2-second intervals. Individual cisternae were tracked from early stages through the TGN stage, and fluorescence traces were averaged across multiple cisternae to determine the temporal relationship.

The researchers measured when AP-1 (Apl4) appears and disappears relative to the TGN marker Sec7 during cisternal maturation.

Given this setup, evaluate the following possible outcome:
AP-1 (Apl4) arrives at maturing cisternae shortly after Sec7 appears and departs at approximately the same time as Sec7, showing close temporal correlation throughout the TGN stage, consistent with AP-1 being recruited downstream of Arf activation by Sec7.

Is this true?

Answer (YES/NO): NO